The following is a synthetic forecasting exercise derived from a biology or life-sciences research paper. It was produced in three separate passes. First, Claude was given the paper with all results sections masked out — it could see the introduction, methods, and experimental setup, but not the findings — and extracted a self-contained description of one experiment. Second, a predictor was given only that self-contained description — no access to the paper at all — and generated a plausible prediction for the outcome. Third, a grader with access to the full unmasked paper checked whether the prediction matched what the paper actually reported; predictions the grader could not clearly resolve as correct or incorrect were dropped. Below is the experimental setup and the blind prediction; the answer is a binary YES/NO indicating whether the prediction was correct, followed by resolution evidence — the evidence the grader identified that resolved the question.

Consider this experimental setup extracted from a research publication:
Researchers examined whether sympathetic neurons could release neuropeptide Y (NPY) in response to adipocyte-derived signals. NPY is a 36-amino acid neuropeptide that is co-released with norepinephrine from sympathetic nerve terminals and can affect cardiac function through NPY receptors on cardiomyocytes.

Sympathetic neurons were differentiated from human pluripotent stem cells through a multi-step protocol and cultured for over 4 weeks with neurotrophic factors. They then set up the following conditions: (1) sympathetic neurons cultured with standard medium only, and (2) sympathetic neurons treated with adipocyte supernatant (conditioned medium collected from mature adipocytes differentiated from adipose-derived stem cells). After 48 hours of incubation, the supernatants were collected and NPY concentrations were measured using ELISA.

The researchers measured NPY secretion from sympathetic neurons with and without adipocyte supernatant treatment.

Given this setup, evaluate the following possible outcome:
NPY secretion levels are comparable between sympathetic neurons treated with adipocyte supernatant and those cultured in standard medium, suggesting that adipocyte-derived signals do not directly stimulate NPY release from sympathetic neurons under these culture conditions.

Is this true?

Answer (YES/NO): NO